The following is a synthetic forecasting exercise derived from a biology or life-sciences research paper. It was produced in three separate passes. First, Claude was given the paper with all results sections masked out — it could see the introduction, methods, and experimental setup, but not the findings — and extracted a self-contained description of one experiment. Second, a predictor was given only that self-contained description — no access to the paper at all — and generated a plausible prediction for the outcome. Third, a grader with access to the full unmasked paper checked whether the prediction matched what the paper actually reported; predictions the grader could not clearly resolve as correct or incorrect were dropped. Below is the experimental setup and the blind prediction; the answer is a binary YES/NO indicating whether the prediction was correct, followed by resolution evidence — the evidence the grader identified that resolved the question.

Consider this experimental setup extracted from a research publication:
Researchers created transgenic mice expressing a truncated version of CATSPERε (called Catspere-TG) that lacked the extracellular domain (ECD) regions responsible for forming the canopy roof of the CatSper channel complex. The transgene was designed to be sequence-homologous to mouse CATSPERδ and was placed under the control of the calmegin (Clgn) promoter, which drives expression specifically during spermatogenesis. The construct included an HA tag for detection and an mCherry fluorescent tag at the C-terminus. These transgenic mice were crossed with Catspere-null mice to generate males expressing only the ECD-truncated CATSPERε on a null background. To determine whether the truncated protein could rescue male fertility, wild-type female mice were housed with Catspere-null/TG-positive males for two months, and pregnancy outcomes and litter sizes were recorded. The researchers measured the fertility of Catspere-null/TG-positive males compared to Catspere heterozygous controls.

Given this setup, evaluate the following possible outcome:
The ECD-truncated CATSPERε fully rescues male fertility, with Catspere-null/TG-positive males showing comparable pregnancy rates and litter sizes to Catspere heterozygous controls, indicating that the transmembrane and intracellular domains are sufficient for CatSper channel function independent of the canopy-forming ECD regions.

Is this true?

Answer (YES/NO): NO